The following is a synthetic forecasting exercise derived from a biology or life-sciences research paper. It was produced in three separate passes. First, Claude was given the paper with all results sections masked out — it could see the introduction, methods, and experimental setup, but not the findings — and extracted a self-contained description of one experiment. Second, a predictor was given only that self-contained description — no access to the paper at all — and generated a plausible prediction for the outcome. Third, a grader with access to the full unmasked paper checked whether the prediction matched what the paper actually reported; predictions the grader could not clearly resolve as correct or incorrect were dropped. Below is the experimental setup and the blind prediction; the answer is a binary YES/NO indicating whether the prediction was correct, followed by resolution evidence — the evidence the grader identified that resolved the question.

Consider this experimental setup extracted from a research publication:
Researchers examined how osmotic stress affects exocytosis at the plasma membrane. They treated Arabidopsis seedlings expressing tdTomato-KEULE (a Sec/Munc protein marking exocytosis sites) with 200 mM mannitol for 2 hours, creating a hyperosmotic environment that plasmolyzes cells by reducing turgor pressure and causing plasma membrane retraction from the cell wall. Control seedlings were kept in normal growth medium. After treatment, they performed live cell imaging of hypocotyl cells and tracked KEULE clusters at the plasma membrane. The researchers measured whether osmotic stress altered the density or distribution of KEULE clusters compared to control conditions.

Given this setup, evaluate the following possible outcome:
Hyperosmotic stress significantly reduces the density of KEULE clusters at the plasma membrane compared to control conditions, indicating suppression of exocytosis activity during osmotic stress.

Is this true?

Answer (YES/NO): NO